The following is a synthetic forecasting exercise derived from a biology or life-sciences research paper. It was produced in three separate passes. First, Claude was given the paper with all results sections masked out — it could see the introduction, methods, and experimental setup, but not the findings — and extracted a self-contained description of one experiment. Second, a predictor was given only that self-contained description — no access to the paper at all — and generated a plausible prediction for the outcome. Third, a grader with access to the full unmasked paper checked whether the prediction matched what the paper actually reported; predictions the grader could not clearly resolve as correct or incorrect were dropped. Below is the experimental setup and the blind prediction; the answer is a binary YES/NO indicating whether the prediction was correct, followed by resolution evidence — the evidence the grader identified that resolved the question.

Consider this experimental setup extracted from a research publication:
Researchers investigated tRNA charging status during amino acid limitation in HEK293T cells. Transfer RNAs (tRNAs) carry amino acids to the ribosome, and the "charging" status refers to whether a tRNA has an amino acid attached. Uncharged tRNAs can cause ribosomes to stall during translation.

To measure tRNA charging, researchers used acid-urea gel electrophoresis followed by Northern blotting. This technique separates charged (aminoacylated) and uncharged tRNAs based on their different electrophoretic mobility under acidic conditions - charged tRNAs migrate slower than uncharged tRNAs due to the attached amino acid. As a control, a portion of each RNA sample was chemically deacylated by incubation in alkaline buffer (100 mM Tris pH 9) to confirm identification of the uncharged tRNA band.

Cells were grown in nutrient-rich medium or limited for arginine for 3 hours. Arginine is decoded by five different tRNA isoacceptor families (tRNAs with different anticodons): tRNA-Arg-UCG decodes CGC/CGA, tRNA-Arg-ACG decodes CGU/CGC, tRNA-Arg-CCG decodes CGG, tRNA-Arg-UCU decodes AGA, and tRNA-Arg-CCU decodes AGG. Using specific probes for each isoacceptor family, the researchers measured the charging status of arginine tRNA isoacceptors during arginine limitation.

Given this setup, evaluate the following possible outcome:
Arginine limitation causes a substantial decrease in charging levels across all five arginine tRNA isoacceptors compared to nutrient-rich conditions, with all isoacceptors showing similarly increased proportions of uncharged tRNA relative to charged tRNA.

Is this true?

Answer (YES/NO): NO